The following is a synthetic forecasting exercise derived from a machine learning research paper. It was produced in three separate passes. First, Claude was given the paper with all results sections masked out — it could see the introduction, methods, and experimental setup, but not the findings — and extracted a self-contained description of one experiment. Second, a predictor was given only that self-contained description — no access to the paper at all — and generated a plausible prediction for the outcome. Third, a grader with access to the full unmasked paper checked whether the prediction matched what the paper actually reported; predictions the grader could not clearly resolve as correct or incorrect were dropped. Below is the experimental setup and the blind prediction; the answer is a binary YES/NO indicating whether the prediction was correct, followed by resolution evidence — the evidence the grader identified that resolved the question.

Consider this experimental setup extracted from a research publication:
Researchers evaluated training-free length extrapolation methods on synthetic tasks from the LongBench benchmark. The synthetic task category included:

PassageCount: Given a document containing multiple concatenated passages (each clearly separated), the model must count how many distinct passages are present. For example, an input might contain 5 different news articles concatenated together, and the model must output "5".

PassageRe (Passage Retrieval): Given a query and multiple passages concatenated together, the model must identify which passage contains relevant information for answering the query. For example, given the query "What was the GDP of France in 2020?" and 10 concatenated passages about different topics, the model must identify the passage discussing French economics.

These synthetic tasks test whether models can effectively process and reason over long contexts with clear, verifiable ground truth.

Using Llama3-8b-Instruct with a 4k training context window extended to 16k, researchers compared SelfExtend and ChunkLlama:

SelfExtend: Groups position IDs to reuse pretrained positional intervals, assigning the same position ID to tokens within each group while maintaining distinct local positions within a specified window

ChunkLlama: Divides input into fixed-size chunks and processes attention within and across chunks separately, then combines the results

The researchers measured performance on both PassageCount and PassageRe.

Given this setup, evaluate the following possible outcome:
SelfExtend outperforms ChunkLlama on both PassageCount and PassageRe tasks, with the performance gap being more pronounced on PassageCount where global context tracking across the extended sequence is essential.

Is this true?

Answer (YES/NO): NO